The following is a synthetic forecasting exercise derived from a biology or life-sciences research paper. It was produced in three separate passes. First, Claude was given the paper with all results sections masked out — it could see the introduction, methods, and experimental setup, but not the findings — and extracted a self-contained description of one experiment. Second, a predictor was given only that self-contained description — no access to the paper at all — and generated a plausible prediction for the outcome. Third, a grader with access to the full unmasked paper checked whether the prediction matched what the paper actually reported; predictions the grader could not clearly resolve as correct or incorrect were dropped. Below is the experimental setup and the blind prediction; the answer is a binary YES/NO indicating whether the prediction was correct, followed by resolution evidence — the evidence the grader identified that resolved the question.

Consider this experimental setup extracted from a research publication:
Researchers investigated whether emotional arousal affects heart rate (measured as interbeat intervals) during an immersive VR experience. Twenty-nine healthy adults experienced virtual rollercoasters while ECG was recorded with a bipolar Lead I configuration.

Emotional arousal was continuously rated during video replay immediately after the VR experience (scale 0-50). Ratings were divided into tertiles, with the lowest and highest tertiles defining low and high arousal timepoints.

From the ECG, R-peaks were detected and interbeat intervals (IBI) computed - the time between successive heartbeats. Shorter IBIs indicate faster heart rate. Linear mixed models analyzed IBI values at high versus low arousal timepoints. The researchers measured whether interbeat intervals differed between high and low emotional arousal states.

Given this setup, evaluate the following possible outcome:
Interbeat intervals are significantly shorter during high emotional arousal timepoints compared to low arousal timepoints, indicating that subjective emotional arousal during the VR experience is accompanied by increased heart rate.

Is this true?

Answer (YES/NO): NO